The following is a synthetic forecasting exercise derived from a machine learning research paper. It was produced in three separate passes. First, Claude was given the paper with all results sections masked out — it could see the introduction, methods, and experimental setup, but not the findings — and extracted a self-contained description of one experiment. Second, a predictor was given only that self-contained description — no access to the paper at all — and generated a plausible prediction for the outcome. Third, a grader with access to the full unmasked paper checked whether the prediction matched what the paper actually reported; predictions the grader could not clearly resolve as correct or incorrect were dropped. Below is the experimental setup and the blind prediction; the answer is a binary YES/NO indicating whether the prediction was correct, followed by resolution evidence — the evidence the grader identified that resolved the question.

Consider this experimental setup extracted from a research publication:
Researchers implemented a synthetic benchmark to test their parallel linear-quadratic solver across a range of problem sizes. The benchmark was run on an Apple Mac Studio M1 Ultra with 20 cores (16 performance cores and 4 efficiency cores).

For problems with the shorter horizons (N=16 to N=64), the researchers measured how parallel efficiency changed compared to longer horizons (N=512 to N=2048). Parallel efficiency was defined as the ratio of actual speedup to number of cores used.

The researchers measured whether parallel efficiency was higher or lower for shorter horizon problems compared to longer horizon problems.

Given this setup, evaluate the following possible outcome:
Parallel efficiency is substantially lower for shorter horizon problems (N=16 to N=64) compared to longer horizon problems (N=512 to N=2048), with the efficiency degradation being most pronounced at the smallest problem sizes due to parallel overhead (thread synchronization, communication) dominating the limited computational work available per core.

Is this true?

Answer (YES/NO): YES